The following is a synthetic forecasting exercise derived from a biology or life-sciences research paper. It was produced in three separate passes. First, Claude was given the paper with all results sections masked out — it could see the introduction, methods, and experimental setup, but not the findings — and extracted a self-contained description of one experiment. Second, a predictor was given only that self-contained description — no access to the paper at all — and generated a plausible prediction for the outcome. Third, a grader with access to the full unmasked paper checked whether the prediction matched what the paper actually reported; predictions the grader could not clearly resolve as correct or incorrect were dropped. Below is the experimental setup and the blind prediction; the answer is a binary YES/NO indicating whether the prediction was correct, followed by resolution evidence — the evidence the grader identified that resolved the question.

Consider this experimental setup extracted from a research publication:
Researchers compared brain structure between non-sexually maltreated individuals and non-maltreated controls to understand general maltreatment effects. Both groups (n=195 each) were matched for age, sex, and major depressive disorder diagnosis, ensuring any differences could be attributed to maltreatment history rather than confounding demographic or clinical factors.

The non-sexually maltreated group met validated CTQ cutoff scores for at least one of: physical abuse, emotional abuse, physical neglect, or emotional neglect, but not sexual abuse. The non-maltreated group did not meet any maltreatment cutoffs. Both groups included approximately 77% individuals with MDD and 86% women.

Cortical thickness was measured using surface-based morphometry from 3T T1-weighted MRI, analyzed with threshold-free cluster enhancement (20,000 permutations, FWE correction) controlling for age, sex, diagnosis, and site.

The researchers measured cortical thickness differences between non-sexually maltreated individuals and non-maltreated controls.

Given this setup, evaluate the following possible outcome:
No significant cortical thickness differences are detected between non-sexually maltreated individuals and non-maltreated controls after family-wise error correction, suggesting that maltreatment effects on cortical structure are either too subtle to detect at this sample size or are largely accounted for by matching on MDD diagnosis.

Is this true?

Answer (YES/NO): YES